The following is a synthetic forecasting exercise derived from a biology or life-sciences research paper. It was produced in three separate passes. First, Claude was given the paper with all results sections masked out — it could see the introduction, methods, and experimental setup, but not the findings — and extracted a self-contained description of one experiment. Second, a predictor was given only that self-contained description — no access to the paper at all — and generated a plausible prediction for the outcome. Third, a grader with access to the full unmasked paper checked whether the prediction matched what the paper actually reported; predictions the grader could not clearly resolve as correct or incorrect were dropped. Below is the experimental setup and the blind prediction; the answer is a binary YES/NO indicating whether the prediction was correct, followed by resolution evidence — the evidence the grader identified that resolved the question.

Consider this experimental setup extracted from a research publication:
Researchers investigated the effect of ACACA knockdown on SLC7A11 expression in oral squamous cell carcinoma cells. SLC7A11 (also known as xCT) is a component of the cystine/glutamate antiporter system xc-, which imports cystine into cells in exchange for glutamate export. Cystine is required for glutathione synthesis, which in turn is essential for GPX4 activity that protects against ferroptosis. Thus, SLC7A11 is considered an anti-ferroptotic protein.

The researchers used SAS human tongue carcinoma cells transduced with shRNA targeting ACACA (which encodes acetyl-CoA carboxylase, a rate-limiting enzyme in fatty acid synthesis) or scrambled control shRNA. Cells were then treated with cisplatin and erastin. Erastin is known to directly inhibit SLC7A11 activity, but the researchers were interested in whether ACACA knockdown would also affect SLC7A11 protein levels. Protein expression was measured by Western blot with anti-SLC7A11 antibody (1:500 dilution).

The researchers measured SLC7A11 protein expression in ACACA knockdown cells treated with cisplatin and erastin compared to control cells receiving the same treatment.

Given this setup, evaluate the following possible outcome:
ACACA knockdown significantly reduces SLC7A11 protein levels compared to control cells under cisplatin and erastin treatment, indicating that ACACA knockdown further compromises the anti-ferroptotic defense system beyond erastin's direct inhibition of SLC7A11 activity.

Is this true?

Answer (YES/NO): YES